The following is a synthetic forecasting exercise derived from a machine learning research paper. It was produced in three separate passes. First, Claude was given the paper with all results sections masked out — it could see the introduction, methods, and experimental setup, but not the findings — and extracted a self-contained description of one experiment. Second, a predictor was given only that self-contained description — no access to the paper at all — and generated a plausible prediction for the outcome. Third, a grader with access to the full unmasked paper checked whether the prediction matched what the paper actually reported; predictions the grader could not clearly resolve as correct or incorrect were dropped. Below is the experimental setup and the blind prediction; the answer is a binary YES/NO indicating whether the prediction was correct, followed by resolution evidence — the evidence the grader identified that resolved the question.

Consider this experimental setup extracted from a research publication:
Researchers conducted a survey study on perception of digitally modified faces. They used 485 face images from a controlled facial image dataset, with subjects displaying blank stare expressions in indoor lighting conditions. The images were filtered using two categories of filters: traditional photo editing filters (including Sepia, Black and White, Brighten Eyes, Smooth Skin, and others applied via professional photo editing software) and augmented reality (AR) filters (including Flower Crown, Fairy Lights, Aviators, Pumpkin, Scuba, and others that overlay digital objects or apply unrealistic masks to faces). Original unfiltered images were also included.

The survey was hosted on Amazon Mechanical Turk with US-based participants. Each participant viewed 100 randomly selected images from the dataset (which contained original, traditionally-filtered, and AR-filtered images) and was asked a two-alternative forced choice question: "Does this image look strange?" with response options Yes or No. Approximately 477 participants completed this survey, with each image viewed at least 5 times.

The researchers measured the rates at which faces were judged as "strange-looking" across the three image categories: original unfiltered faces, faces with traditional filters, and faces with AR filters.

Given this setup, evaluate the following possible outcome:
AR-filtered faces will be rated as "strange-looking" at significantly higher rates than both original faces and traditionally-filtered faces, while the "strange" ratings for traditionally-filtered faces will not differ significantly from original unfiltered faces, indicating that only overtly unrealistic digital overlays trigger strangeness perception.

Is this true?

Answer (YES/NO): NO